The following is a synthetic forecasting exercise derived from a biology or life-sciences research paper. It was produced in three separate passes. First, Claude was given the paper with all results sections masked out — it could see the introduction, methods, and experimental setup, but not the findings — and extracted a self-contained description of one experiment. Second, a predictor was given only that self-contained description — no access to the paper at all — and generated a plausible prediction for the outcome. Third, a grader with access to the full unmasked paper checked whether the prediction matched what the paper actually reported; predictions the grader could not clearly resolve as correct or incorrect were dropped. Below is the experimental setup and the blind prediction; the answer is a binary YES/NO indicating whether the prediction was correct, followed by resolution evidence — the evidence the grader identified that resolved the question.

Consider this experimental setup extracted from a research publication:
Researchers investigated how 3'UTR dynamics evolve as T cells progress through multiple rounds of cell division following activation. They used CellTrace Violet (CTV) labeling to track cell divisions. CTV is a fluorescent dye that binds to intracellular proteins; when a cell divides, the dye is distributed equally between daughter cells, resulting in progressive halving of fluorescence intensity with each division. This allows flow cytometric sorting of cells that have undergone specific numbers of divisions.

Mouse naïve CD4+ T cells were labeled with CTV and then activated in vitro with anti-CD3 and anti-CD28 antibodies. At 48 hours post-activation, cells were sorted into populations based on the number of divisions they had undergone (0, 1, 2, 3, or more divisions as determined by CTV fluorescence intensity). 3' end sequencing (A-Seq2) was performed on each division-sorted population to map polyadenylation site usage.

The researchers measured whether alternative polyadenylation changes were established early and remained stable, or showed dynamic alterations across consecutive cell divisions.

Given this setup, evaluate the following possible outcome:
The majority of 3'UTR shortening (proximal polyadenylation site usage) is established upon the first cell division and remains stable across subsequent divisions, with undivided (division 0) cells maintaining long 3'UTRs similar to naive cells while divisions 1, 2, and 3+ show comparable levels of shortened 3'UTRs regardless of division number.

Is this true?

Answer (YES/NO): NO